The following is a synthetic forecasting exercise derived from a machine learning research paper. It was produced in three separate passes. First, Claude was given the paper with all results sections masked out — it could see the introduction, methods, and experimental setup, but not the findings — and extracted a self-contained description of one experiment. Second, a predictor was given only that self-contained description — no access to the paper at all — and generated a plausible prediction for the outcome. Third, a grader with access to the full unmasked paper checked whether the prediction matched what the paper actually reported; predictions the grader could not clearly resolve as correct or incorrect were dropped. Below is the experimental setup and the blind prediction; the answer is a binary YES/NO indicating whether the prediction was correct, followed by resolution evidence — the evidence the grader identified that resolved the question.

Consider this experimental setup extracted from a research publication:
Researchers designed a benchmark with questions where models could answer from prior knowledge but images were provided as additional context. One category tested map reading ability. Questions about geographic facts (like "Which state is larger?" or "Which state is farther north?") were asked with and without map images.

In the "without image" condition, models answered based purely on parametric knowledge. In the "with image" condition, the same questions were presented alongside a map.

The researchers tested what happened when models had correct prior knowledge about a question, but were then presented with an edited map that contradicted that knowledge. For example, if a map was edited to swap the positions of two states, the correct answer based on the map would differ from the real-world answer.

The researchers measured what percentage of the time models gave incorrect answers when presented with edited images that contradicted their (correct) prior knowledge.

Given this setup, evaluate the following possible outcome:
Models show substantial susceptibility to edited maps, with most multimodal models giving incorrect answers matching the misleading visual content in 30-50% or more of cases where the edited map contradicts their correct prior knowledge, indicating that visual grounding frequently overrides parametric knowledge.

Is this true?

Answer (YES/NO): NO